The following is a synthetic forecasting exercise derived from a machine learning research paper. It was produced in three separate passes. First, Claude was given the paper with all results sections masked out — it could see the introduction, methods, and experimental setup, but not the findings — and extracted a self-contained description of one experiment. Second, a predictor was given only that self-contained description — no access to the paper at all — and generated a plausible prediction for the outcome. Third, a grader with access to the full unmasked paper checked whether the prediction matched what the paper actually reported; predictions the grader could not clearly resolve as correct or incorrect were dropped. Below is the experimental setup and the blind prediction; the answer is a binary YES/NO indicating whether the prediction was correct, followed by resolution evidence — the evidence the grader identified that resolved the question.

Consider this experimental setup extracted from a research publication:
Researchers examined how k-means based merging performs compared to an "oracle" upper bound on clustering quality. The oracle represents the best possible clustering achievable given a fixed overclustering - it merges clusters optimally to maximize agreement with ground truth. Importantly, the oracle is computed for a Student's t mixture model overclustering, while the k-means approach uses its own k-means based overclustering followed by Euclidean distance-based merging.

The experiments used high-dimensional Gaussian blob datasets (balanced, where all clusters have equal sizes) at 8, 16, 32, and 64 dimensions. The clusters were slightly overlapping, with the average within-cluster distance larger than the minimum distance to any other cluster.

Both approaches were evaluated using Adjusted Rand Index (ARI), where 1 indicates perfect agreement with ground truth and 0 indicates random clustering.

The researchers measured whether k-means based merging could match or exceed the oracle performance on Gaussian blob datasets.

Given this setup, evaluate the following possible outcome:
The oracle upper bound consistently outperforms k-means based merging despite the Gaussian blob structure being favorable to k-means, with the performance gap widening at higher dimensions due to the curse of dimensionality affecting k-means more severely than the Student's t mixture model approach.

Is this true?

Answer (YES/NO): NO